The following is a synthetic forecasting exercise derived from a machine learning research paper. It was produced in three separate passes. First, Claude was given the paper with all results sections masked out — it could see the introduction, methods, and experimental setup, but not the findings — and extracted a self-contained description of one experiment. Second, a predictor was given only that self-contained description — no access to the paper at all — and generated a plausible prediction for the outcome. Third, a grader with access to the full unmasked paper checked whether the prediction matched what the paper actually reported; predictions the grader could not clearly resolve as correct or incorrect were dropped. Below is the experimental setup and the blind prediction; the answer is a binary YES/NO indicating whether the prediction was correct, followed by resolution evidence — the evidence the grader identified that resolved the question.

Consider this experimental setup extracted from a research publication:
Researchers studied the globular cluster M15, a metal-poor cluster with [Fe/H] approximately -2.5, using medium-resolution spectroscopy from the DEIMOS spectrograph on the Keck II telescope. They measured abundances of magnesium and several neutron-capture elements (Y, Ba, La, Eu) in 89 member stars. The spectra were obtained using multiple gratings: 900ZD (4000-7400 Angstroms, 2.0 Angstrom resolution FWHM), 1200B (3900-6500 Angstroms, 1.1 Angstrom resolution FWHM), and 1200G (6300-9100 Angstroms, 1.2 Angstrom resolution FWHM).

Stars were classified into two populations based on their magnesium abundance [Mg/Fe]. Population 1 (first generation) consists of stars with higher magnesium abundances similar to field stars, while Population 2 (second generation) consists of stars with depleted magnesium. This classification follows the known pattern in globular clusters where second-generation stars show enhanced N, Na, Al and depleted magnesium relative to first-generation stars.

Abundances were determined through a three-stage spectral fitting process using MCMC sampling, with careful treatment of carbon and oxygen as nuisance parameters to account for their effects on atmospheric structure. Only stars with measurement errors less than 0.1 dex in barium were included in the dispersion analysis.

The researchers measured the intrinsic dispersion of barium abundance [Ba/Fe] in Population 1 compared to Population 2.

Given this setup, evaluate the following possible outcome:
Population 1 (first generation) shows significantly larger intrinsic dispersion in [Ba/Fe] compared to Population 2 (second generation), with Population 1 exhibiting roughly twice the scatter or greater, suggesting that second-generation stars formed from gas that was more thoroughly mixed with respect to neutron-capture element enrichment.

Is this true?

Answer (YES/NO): YES